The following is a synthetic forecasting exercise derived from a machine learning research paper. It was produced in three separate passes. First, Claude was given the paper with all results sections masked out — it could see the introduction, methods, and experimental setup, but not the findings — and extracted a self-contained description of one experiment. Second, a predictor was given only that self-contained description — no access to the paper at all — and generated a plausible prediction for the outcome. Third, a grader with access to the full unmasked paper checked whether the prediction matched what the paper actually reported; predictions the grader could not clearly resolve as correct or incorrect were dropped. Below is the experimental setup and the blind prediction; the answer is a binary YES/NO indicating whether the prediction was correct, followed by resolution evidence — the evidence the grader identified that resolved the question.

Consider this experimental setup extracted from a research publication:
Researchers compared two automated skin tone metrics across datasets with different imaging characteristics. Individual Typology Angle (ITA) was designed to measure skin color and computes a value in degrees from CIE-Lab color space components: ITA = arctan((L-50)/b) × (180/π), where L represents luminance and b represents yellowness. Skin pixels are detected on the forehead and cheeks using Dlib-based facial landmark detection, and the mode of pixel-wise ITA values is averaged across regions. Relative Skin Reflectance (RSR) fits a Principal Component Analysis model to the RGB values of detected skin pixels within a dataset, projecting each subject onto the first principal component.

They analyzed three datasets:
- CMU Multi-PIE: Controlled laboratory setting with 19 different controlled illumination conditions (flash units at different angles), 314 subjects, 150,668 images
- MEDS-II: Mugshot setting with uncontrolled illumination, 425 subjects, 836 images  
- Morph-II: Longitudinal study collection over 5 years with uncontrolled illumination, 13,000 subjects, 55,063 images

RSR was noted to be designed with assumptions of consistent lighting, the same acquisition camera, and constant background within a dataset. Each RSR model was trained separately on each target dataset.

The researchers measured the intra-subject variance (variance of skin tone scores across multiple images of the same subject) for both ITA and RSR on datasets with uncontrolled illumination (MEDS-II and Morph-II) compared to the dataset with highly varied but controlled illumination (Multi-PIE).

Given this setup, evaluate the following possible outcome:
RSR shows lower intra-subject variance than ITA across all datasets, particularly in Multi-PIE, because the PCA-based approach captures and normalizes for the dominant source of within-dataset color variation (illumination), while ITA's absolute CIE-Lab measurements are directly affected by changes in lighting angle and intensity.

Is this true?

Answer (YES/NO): NO